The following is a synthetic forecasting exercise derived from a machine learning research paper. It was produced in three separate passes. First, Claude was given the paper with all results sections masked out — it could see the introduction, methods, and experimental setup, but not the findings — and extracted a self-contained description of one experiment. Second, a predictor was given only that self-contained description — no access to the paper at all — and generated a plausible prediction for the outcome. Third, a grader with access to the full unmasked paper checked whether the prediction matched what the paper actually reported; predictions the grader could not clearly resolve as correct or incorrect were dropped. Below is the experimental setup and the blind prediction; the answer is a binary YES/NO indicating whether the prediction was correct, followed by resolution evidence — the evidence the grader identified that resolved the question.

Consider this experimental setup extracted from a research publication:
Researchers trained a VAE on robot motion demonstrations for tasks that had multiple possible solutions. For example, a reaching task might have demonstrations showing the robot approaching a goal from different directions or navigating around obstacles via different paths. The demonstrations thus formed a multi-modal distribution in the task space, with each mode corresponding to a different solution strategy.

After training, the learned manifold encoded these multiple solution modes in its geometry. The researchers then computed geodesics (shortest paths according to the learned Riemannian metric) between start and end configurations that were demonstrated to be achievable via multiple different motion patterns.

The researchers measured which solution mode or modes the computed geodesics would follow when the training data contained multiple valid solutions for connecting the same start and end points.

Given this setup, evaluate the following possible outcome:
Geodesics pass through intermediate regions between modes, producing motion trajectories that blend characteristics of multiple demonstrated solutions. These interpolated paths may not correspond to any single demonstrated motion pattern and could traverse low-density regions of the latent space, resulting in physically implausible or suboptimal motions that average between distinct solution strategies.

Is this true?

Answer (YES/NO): NO